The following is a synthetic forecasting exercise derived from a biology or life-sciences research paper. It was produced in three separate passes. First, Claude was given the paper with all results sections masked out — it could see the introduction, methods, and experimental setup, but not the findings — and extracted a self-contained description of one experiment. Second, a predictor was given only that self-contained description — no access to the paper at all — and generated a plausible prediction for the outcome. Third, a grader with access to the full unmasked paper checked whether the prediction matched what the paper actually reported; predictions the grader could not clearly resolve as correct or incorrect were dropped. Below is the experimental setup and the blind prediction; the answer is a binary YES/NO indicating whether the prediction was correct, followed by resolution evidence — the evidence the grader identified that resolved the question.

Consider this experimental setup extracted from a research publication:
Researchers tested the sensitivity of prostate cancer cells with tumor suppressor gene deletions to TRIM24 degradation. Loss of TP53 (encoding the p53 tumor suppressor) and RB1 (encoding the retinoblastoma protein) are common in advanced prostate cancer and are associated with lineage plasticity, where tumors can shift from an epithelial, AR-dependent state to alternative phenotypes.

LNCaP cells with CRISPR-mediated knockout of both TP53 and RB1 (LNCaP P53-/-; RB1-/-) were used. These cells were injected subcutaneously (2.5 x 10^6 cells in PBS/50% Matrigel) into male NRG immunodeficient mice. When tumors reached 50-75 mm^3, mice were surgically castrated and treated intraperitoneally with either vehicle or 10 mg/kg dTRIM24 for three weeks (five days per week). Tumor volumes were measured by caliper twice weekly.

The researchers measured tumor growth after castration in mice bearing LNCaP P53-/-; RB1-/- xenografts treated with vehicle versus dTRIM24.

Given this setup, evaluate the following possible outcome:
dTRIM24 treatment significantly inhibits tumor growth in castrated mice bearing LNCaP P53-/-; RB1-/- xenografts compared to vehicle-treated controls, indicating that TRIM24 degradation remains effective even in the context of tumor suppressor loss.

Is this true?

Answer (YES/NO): YES